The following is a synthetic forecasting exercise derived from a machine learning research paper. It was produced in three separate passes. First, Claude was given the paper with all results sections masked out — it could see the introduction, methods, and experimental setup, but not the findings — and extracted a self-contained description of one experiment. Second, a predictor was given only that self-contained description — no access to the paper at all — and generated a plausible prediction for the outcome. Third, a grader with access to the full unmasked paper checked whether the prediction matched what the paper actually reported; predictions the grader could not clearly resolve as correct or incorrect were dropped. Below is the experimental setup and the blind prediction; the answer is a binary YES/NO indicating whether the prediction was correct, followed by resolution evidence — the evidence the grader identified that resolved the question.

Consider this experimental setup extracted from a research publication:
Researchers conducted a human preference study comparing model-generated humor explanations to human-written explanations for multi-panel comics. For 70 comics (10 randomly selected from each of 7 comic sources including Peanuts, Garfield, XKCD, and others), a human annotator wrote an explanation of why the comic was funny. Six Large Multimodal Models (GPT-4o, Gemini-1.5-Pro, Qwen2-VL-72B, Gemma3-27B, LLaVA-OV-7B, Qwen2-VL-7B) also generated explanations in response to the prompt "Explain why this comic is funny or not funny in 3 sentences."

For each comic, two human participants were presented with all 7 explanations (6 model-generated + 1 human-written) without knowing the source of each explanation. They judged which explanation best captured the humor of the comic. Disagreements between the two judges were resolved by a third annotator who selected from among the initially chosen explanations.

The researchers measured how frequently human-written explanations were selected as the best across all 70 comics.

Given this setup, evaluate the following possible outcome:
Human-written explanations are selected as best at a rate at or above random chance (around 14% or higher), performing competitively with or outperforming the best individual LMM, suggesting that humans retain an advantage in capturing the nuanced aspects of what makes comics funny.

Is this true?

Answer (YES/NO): YES